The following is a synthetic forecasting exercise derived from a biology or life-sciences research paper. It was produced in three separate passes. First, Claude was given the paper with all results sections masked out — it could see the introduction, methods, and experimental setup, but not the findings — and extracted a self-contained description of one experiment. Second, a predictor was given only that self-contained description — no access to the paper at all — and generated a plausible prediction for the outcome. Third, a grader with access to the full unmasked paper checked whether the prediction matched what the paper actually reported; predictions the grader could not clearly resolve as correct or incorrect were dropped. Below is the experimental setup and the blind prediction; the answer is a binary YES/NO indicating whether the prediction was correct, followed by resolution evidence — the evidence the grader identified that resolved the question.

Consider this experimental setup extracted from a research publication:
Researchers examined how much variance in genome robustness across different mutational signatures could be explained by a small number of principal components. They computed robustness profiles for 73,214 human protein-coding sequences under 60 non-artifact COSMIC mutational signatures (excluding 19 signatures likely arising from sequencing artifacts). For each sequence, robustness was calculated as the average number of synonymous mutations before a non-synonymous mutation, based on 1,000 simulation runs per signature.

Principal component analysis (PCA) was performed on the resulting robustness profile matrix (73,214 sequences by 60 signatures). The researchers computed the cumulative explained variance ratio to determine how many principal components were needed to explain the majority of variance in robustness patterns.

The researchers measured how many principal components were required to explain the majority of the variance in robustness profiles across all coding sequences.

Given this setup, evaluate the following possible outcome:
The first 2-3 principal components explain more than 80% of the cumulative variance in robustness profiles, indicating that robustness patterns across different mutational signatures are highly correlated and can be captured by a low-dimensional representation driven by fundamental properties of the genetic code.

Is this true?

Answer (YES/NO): NO